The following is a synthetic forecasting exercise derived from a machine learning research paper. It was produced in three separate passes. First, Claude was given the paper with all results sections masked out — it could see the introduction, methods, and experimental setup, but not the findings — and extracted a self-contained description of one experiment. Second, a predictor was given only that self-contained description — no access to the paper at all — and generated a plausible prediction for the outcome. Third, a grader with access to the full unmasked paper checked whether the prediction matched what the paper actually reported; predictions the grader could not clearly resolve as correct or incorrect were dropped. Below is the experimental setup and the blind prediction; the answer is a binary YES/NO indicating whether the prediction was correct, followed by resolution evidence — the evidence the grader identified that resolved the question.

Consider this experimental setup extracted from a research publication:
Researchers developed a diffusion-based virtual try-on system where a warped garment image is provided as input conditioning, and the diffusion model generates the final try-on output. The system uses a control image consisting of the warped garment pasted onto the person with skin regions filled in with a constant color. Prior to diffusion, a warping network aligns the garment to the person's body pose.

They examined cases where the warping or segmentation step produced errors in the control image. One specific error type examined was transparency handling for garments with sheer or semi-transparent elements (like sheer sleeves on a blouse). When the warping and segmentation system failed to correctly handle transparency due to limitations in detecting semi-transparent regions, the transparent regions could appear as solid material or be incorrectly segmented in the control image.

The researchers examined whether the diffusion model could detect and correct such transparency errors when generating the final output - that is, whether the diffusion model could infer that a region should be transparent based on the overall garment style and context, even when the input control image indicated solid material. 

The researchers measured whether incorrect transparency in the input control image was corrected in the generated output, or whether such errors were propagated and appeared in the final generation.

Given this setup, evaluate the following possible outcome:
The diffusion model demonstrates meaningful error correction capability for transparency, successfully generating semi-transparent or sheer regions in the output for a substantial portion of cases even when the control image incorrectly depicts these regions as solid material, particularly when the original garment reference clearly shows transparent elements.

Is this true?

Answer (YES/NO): NO